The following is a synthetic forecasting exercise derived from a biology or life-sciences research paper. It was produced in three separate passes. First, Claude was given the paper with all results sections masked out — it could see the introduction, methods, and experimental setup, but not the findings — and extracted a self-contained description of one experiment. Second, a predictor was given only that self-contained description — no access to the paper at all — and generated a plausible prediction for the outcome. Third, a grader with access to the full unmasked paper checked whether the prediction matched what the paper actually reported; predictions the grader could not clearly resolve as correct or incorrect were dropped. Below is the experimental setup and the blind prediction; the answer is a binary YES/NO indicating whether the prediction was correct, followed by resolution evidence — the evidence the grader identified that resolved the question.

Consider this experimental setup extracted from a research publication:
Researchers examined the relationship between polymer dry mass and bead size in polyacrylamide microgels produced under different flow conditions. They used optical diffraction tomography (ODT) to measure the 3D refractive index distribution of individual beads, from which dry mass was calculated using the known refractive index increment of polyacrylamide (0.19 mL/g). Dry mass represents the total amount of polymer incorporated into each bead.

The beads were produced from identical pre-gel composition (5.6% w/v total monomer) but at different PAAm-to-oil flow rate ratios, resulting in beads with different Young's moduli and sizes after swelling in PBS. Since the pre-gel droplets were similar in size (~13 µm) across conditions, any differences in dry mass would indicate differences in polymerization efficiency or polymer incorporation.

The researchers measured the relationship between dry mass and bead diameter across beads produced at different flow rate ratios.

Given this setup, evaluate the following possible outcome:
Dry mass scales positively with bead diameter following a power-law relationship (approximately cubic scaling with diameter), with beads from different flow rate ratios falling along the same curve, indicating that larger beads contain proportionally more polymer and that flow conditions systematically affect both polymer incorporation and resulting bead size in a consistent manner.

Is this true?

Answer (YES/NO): NO